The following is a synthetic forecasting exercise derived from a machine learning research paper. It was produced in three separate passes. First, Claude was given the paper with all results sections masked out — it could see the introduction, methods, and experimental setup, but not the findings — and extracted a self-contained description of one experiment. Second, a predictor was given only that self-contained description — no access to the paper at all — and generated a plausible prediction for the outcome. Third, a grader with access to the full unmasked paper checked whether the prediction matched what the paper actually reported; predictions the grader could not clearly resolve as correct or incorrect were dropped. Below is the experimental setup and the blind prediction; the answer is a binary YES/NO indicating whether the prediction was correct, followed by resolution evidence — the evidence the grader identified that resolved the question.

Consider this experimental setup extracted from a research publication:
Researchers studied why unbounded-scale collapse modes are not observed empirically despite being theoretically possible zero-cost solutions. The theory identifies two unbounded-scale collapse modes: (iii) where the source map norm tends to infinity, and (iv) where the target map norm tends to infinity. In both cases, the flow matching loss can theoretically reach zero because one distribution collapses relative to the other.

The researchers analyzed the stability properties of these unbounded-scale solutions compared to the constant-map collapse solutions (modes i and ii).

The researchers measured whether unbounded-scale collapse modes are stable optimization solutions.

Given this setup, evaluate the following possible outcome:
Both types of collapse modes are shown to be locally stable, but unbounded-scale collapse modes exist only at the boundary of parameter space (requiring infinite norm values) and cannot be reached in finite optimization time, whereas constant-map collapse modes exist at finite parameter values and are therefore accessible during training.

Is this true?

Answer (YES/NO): NO